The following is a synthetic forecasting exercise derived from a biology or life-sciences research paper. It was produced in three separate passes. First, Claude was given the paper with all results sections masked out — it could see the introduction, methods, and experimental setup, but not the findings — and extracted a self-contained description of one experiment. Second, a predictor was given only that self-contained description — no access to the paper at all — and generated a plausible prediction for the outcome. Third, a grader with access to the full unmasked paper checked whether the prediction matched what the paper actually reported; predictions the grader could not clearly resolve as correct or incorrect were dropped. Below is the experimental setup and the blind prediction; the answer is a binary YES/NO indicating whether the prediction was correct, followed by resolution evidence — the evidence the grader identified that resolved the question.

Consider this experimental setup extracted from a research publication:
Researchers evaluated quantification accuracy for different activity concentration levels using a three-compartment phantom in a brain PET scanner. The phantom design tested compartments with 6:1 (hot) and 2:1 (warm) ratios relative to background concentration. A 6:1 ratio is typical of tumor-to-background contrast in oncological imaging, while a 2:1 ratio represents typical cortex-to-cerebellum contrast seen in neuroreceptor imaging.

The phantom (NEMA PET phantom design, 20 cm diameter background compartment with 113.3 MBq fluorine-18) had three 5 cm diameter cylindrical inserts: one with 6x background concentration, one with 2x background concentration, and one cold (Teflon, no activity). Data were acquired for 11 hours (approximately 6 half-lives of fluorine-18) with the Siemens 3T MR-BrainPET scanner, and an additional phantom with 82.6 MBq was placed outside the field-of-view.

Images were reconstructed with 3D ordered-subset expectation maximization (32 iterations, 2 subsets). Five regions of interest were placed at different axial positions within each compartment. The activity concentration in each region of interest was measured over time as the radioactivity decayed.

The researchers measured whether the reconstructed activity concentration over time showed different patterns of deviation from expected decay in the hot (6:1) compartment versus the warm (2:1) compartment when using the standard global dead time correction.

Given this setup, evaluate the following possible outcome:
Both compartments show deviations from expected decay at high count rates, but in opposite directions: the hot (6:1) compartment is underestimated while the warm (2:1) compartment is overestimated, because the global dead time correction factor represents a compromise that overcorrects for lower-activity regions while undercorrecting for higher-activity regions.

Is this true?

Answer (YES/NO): NO